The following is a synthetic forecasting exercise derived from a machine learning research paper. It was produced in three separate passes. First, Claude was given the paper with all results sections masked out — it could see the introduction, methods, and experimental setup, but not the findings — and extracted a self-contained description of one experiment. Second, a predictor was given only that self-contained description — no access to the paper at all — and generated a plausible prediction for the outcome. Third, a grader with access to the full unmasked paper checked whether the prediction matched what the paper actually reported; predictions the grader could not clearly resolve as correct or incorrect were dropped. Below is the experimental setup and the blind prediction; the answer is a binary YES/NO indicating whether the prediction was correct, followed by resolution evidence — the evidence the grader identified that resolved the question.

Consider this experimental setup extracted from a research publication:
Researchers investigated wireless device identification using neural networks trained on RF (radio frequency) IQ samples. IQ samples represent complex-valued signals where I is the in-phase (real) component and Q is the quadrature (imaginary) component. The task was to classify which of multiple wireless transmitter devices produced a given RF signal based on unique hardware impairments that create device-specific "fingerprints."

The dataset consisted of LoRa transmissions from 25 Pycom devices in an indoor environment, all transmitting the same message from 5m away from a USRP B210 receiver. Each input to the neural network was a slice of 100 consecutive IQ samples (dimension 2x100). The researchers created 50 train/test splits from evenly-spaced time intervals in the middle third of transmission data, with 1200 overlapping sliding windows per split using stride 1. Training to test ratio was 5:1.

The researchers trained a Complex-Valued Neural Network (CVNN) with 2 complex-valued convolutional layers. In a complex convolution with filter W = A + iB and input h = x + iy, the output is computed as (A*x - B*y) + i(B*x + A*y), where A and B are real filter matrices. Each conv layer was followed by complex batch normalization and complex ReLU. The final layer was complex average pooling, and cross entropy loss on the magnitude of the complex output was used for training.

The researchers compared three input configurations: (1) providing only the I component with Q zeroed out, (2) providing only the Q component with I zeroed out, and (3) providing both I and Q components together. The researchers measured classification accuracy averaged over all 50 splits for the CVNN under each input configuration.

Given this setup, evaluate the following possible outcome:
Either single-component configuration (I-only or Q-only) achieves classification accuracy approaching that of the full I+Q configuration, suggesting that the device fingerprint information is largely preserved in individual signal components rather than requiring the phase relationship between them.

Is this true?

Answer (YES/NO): NO